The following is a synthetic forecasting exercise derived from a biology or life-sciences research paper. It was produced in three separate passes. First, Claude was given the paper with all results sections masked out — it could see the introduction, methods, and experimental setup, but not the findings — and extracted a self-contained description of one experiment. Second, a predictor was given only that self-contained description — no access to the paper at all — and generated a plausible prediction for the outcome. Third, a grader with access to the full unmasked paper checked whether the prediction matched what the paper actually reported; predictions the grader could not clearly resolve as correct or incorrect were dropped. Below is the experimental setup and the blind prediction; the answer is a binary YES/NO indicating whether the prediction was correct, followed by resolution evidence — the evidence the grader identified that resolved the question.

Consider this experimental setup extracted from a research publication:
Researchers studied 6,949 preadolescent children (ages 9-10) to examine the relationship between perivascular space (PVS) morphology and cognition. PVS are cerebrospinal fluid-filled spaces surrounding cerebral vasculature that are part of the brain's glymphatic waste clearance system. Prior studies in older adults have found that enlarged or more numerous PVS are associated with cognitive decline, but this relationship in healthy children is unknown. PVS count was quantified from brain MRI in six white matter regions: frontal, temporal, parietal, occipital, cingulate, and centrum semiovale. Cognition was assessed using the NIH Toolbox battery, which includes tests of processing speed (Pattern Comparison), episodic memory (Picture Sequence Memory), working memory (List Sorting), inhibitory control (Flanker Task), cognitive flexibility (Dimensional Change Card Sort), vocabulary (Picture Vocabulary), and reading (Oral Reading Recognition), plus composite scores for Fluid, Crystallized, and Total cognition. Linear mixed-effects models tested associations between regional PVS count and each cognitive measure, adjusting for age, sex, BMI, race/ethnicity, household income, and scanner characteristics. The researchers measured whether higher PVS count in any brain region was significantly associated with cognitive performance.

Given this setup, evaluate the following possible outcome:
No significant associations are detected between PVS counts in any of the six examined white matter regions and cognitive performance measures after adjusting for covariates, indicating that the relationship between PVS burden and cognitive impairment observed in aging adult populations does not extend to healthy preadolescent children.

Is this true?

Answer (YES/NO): NO